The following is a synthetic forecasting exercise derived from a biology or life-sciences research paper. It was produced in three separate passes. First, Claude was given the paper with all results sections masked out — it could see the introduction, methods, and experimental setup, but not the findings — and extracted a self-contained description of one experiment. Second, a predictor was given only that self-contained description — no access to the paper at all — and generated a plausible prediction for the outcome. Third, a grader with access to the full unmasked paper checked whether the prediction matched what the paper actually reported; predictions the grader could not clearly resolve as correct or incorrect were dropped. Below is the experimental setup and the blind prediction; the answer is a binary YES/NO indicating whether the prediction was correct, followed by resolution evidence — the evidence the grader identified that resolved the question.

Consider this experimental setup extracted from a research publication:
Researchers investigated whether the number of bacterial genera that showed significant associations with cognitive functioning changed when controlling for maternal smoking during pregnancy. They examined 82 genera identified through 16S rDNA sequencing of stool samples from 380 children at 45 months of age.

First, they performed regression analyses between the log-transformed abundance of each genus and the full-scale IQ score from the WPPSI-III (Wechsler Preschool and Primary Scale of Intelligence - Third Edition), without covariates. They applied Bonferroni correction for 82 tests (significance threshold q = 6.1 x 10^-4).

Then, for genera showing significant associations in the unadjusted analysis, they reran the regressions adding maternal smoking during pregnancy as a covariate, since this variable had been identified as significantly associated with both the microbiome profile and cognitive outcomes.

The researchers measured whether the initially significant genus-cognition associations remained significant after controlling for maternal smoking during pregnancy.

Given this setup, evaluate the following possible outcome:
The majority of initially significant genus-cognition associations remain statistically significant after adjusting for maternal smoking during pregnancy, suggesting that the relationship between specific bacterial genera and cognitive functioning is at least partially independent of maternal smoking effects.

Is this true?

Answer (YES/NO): NO